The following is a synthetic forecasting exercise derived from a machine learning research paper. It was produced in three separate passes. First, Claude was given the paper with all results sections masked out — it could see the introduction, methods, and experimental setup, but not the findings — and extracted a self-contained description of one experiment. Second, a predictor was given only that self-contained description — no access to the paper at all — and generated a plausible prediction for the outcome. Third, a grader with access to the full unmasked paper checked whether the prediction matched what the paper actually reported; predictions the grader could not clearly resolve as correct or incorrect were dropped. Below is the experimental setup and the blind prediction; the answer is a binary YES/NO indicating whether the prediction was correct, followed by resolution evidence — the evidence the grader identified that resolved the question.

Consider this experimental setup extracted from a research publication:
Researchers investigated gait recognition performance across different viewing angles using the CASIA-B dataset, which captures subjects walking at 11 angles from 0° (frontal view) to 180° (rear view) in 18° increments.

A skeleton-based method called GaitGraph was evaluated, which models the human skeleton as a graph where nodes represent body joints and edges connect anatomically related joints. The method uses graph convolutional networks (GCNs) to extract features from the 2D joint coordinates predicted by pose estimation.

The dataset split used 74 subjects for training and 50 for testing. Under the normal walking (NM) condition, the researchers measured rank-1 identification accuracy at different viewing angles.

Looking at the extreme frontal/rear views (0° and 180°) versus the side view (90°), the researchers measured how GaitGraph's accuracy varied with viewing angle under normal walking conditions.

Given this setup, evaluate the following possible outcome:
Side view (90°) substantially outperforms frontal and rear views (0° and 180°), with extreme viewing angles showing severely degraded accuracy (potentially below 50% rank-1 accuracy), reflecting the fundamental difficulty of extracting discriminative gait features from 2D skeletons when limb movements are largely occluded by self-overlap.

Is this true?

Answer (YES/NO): NO